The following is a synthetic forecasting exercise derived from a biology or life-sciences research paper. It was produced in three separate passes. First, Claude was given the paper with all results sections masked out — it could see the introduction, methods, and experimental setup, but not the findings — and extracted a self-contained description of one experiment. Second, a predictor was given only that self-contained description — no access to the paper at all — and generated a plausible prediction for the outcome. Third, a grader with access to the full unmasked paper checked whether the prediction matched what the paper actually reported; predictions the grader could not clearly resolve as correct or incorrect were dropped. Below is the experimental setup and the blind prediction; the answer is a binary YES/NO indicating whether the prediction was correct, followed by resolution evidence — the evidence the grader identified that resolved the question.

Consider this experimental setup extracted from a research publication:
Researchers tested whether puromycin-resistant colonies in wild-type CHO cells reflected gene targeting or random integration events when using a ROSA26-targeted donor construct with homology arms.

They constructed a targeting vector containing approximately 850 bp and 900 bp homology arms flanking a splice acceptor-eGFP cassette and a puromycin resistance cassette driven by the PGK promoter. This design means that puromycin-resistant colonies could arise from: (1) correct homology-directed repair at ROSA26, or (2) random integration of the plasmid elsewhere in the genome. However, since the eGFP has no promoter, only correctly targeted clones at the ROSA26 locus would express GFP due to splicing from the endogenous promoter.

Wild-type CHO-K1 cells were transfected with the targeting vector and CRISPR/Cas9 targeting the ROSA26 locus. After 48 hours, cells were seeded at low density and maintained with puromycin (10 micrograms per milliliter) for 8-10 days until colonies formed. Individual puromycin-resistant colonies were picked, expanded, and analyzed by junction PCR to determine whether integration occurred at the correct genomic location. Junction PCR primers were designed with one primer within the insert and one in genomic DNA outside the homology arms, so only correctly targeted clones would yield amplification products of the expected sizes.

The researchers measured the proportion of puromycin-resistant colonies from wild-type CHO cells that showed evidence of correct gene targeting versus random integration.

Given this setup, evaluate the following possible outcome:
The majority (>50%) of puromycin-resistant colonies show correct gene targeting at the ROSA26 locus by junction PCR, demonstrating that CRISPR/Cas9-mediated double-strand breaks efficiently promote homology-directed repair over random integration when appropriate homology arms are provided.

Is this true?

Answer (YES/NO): NO